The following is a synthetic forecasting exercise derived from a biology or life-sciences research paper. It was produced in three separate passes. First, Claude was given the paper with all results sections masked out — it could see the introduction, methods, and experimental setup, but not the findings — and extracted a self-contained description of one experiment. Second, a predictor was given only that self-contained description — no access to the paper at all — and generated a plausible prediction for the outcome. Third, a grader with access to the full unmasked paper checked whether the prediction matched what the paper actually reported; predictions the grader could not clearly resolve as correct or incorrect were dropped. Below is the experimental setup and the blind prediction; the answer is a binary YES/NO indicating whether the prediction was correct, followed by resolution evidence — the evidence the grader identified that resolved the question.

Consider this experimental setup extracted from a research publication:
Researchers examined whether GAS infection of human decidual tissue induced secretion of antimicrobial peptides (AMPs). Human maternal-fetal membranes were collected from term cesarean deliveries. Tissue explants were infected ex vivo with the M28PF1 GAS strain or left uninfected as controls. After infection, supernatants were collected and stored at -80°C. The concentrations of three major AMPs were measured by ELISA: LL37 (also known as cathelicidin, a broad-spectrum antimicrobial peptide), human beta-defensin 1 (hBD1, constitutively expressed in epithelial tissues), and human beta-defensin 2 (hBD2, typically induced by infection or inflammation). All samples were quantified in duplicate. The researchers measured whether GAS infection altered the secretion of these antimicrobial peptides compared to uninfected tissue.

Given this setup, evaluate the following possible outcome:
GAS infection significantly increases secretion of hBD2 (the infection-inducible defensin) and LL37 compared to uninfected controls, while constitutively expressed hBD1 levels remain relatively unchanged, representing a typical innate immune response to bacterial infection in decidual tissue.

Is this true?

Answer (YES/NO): NO